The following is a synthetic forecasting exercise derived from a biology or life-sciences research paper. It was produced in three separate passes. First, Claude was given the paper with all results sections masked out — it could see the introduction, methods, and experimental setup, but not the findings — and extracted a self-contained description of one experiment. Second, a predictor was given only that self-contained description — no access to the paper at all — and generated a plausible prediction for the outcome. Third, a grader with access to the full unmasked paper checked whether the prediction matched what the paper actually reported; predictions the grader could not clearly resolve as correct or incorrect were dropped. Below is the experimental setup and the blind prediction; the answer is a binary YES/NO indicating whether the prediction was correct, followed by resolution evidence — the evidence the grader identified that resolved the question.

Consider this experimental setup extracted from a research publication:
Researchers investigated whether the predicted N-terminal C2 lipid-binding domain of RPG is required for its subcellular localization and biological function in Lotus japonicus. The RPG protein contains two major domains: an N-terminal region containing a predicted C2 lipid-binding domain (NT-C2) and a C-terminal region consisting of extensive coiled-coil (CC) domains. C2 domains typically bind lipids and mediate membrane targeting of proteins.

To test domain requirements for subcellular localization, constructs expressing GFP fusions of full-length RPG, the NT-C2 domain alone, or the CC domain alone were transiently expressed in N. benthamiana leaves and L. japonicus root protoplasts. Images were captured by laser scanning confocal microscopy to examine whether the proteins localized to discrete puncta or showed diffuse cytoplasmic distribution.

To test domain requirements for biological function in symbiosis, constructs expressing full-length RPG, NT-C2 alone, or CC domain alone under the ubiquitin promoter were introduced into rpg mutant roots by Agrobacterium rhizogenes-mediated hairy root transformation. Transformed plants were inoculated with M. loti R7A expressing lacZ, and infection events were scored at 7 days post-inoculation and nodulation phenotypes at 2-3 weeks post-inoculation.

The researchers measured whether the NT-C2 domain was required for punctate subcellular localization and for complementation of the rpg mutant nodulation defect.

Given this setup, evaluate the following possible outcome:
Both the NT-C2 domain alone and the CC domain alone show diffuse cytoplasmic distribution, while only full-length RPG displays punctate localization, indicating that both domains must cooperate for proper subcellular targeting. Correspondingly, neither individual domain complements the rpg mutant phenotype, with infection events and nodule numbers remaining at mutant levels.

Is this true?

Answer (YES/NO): NO